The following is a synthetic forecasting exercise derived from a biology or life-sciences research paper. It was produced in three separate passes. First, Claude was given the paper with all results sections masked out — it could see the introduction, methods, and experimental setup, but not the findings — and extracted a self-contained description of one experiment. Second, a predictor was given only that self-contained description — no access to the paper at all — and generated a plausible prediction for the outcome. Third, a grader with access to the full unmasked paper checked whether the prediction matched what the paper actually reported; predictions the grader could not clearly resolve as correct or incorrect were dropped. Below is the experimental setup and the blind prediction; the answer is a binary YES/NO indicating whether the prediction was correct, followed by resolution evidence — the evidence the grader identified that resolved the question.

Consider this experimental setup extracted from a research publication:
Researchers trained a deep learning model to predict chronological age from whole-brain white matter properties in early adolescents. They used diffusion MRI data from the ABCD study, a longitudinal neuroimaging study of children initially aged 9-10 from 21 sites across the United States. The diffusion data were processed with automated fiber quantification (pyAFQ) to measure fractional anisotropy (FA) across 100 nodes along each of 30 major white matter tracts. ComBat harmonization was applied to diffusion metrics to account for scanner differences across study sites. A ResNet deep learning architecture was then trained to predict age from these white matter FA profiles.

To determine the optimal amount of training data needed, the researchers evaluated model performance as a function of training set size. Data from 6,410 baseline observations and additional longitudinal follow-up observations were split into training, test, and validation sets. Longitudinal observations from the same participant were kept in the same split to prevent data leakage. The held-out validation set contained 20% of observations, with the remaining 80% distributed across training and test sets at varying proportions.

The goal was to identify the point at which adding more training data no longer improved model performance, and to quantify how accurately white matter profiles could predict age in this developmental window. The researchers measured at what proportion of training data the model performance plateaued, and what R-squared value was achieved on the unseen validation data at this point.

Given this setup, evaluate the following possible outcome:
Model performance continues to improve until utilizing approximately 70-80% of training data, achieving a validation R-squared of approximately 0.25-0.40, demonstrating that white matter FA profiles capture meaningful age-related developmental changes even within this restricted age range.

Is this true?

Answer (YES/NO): NO